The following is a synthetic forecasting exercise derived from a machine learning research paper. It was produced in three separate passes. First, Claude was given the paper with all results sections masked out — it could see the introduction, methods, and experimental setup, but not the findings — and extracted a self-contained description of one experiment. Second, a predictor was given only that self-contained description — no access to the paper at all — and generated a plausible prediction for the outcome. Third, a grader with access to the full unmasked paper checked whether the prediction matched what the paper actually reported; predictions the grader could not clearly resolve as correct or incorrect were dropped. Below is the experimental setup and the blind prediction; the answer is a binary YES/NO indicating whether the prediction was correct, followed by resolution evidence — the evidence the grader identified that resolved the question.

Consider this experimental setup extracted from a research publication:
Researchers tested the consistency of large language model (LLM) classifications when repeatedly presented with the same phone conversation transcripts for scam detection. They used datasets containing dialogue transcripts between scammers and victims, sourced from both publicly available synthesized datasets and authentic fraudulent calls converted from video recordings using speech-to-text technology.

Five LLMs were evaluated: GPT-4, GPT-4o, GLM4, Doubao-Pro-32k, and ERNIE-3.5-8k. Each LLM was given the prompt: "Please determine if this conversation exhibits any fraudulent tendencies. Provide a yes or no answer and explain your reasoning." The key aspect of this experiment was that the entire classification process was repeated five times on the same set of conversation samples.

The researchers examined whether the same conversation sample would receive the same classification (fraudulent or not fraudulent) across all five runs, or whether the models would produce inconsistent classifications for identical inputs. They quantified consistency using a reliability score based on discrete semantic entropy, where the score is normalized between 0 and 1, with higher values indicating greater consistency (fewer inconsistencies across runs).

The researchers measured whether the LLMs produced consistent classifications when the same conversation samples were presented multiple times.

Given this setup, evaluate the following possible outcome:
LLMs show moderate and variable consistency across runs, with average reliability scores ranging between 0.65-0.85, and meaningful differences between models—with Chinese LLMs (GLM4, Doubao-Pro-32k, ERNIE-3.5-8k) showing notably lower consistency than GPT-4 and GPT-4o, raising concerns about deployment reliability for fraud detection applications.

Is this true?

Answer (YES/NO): NO